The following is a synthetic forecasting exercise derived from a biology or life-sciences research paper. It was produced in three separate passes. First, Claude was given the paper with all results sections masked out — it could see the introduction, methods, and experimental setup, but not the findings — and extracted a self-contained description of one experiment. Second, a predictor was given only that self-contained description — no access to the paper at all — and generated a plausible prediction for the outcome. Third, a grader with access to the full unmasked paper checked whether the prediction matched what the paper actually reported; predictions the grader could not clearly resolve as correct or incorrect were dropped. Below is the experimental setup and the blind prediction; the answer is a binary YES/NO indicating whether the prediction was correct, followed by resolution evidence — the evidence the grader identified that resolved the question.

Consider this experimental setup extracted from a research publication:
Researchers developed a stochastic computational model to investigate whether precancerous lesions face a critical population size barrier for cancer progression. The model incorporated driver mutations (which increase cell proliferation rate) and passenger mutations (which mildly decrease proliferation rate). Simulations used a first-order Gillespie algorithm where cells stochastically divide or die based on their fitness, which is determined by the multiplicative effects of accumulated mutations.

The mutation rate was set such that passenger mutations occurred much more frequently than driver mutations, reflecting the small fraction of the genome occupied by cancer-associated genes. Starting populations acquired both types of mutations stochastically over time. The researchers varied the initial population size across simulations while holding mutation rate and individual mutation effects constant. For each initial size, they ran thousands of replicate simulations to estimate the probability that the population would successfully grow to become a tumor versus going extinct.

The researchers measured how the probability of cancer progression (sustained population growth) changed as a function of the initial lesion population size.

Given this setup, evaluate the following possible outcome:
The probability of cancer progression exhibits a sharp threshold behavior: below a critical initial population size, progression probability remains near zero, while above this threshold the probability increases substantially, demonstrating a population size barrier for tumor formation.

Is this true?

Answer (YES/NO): YES